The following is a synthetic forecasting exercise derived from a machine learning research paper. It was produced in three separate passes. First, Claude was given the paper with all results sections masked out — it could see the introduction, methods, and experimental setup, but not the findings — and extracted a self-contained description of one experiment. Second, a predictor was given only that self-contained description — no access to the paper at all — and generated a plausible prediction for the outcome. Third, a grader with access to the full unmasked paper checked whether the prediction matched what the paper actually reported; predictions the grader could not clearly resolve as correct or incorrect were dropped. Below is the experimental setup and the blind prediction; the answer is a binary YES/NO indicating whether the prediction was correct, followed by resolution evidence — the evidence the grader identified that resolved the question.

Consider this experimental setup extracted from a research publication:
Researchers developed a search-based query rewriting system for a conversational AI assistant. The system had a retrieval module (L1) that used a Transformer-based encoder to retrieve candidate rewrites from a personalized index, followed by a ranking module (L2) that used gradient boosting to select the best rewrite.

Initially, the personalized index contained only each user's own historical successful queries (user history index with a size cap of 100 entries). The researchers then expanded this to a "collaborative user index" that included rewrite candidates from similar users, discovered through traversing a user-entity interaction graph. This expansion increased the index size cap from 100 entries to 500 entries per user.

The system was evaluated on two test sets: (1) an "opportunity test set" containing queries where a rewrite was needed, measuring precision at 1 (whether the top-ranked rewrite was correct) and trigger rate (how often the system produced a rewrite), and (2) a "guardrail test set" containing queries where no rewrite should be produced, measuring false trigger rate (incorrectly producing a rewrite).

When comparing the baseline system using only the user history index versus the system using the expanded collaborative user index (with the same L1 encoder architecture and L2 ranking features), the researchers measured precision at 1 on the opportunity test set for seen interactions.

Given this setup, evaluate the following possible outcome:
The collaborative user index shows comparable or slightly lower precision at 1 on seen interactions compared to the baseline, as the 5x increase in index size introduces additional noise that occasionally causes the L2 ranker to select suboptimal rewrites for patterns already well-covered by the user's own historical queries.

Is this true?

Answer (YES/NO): YES